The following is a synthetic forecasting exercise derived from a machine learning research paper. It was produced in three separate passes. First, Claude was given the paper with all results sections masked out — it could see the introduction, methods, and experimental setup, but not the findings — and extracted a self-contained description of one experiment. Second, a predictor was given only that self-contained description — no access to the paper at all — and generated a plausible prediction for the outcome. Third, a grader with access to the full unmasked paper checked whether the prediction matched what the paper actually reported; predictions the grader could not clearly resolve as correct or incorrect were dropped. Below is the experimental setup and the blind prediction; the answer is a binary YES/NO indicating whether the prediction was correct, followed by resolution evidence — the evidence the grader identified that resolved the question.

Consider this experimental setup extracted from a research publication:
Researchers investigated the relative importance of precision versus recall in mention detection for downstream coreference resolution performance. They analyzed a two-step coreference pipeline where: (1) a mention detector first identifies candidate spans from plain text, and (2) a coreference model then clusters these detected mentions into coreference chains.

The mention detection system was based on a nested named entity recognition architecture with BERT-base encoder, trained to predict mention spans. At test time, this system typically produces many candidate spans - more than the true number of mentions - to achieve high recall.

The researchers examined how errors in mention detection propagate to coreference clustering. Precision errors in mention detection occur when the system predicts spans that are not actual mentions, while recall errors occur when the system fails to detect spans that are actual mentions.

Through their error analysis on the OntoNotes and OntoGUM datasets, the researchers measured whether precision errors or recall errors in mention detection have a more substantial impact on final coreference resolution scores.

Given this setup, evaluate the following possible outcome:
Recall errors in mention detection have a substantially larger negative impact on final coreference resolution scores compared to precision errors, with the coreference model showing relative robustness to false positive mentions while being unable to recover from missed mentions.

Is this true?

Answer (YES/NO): NO